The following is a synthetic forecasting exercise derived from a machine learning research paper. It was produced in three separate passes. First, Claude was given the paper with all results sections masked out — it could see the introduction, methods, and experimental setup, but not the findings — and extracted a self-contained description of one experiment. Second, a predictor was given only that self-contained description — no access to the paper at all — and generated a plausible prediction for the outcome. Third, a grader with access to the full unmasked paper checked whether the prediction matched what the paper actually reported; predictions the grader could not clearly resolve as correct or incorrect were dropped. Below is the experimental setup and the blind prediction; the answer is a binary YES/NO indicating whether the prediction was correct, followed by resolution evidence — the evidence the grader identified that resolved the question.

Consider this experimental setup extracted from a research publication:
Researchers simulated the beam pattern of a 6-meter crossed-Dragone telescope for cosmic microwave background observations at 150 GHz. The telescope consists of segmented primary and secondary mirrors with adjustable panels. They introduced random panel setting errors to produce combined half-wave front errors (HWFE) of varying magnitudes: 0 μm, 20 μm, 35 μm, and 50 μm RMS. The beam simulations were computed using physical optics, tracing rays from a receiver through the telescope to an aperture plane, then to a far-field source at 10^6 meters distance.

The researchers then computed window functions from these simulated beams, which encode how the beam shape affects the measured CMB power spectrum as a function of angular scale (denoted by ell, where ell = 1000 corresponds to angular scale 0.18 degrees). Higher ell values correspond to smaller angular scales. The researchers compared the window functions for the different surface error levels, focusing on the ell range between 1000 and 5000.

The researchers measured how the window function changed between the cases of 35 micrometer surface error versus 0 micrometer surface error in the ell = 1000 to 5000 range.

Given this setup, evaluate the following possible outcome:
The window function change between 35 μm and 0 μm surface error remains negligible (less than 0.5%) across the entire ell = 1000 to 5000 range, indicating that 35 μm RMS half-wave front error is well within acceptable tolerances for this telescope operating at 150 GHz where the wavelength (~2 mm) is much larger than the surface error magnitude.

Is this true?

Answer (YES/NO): NO